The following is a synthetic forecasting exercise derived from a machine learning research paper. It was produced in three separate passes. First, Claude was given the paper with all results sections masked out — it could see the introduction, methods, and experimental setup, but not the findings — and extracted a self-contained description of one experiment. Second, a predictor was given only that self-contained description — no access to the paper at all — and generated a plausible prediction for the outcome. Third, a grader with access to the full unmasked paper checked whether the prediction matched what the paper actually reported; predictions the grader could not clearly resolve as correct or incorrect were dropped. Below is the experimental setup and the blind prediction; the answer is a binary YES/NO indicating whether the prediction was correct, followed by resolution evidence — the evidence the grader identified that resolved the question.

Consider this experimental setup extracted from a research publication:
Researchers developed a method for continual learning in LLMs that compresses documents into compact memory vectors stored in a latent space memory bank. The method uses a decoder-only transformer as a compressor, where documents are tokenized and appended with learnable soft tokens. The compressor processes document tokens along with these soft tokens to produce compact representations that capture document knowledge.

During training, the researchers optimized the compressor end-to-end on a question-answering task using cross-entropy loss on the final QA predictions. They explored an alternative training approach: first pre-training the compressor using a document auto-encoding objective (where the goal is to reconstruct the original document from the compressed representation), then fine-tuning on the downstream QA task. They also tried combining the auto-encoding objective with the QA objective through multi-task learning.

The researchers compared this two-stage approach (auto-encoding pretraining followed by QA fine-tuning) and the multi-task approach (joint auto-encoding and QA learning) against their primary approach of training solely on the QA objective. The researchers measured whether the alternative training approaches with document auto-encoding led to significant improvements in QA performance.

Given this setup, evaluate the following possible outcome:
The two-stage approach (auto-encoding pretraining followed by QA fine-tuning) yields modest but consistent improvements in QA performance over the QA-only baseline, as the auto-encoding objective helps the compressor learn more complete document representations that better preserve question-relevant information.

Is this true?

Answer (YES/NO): NO